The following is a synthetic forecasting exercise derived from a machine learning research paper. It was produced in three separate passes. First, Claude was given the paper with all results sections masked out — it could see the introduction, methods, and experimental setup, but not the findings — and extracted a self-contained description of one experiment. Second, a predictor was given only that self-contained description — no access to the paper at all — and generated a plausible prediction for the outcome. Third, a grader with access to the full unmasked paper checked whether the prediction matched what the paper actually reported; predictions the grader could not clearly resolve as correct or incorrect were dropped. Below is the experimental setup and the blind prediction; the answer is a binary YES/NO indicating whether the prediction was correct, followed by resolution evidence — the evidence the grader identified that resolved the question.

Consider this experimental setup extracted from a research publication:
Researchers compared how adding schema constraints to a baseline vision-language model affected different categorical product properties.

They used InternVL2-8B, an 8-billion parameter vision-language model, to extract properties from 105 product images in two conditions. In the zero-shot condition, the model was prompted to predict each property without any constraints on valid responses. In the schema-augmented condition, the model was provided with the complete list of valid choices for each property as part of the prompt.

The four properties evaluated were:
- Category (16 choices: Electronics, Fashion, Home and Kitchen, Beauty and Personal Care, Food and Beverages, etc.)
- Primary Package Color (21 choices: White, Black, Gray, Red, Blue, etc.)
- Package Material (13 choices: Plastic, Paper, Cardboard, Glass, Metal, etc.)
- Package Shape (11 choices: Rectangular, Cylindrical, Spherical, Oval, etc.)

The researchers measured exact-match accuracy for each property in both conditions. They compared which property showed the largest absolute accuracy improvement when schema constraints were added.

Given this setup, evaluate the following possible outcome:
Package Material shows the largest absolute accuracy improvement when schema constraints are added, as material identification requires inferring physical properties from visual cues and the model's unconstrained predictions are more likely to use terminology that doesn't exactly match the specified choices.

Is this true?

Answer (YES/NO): NO